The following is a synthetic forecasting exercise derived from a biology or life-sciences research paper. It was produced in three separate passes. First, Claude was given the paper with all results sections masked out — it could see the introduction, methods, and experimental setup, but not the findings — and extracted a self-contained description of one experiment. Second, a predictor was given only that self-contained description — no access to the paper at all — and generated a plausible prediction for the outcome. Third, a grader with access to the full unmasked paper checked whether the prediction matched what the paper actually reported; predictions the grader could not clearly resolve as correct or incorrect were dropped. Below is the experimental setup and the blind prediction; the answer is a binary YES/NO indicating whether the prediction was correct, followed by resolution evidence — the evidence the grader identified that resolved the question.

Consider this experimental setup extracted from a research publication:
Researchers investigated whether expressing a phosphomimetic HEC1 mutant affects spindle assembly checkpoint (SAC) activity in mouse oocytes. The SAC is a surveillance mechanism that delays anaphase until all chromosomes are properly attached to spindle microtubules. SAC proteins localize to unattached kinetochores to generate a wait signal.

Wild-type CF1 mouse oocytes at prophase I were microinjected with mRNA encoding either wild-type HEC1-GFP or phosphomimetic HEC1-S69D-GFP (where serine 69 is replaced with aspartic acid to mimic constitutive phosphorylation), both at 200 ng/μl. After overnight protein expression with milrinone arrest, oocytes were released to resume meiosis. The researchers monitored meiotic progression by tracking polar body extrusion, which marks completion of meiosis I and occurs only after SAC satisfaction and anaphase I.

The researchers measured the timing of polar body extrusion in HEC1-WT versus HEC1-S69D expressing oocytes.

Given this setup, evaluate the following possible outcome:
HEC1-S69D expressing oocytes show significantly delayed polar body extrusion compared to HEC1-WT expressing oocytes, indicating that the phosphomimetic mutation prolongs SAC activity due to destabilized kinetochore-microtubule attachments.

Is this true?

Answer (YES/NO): NO